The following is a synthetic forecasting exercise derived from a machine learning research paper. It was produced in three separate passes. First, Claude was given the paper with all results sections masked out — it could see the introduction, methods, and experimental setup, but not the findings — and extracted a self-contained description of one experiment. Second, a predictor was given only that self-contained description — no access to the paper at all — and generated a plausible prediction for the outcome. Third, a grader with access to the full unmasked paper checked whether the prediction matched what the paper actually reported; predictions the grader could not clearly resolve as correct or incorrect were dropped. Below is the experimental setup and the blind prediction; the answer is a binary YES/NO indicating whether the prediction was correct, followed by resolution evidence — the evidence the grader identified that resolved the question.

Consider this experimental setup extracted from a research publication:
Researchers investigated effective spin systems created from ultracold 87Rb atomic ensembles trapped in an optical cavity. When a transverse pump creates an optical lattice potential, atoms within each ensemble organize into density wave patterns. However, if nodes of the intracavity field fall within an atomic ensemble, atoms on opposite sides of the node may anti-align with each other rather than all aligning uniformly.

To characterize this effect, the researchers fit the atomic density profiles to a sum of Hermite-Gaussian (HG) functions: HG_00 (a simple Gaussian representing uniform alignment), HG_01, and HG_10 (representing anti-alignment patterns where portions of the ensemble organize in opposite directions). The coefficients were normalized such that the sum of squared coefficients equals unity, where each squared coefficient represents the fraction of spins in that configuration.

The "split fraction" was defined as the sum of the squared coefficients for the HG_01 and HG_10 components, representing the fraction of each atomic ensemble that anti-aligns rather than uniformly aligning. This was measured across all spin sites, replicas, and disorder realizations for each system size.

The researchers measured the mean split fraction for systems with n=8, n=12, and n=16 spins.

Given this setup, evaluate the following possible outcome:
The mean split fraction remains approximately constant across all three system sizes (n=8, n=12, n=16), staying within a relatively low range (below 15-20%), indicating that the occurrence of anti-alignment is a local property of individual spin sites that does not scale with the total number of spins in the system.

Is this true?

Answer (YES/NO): NO